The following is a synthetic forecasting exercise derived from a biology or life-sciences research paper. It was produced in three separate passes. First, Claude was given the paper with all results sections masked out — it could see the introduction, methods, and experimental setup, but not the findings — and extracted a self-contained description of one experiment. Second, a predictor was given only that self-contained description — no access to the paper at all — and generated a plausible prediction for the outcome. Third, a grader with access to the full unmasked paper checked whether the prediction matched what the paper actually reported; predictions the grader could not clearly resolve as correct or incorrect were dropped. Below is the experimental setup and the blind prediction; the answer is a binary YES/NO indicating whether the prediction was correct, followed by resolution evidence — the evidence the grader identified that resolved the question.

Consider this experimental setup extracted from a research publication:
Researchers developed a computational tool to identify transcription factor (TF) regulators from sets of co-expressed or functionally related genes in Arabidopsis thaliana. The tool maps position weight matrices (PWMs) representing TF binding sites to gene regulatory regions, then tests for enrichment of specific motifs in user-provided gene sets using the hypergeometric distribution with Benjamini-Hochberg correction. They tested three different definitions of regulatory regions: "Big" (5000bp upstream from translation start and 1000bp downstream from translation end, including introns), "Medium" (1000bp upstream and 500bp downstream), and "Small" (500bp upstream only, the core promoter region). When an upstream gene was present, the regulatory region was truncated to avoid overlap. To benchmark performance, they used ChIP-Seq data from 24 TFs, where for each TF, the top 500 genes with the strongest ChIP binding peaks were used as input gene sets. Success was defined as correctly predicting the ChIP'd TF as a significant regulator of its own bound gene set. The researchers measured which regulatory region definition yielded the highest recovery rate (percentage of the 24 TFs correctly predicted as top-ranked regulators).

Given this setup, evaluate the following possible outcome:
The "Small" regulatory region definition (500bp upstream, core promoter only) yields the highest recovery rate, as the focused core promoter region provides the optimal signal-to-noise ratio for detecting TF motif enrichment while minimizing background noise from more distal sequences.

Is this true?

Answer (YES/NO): NO